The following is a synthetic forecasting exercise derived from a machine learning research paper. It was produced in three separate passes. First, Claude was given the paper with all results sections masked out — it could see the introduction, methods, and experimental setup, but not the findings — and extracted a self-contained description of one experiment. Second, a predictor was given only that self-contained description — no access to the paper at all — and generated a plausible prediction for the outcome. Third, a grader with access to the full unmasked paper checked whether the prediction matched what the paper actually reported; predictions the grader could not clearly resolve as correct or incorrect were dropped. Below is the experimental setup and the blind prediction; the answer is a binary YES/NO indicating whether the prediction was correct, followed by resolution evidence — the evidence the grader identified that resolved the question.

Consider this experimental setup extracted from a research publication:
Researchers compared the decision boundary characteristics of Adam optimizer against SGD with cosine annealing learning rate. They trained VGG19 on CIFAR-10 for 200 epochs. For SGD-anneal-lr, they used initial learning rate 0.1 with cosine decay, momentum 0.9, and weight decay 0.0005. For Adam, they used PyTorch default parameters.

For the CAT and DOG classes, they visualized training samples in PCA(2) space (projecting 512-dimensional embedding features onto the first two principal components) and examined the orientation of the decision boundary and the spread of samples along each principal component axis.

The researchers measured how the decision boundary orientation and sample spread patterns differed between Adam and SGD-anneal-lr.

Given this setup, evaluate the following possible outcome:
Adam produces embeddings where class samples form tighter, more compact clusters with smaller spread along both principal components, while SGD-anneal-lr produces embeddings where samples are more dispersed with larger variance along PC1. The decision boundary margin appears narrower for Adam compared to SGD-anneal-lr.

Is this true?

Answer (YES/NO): NO